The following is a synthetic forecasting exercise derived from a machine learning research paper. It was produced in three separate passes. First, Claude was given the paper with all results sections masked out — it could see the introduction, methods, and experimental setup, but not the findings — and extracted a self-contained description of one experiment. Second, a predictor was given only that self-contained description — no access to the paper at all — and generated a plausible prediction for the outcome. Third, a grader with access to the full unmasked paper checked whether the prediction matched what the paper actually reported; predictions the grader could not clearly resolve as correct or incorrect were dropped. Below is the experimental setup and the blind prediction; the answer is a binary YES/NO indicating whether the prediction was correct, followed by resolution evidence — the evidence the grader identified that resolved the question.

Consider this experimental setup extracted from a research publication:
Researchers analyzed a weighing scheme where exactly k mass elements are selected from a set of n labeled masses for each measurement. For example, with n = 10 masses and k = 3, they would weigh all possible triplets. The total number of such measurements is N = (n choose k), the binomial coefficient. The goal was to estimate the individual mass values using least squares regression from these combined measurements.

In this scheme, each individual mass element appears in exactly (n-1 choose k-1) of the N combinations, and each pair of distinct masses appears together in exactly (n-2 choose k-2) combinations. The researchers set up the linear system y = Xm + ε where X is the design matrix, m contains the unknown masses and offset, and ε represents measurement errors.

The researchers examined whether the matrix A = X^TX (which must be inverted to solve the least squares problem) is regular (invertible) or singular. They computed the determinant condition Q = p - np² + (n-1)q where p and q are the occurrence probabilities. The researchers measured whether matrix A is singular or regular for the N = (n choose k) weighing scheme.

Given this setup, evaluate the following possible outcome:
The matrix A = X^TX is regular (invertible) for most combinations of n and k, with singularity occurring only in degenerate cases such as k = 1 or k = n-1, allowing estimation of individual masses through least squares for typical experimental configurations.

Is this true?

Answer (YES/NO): NO